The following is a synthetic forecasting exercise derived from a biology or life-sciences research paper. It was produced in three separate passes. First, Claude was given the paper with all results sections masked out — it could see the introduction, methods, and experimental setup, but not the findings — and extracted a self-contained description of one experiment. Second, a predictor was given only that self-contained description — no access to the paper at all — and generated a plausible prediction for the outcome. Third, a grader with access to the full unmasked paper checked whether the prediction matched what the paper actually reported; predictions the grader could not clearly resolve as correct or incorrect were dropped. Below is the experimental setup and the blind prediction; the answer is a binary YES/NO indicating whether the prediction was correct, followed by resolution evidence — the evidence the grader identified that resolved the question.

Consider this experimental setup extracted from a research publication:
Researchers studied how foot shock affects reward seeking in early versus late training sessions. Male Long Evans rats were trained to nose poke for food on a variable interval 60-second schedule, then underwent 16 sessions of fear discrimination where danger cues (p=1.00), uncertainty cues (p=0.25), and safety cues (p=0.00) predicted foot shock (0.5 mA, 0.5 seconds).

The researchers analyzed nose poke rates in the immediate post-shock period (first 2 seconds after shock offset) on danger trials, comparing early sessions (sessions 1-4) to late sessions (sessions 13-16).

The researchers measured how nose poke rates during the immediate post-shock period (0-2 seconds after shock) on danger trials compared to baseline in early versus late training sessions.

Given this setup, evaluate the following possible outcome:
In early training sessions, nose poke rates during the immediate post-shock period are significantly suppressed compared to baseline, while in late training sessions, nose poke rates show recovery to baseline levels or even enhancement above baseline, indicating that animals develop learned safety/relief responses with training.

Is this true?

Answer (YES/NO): NO